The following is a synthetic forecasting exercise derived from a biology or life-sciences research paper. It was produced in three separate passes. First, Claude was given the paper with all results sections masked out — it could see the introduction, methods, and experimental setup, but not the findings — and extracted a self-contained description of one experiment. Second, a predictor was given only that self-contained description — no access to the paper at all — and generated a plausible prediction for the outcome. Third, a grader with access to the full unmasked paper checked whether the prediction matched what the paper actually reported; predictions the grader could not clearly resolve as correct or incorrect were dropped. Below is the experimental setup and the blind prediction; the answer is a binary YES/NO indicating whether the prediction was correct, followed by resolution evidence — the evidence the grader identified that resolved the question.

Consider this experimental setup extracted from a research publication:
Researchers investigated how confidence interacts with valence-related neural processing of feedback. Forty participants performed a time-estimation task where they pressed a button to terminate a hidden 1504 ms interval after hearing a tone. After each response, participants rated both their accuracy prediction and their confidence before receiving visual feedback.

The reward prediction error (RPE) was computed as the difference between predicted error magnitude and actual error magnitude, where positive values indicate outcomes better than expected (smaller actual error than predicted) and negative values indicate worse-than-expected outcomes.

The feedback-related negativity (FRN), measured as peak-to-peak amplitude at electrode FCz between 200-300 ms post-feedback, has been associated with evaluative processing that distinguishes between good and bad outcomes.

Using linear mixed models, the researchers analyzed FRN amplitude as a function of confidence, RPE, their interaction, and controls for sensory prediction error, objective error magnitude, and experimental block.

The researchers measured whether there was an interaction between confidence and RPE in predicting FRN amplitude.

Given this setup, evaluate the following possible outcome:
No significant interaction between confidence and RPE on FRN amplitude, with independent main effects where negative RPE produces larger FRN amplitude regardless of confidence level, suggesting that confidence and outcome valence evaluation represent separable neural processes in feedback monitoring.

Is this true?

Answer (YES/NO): YES